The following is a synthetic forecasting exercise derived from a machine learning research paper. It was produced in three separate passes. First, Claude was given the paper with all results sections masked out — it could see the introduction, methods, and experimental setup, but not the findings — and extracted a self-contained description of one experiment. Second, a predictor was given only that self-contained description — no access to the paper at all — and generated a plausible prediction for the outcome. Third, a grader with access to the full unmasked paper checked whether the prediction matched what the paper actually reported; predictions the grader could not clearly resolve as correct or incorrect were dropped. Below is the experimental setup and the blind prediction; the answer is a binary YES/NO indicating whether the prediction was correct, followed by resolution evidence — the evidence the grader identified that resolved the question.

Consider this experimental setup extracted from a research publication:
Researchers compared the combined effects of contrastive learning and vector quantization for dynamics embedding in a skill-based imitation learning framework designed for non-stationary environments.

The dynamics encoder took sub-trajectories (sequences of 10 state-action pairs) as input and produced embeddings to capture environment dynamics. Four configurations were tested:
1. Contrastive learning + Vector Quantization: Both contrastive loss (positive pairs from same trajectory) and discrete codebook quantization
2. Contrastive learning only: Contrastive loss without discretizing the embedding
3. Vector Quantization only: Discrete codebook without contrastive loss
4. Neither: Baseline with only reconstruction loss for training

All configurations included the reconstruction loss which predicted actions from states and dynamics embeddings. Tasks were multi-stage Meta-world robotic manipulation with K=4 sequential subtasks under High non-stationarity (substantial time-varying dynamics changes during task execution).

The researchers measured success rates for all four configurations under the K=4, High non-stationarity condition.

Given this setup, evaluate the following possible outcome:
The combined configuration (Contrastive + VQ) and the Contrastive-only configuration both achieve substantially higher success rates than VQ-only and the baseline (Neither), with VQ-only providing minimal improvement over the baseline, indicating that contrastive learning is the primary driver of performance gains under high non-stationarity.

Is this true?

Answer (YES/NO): YES